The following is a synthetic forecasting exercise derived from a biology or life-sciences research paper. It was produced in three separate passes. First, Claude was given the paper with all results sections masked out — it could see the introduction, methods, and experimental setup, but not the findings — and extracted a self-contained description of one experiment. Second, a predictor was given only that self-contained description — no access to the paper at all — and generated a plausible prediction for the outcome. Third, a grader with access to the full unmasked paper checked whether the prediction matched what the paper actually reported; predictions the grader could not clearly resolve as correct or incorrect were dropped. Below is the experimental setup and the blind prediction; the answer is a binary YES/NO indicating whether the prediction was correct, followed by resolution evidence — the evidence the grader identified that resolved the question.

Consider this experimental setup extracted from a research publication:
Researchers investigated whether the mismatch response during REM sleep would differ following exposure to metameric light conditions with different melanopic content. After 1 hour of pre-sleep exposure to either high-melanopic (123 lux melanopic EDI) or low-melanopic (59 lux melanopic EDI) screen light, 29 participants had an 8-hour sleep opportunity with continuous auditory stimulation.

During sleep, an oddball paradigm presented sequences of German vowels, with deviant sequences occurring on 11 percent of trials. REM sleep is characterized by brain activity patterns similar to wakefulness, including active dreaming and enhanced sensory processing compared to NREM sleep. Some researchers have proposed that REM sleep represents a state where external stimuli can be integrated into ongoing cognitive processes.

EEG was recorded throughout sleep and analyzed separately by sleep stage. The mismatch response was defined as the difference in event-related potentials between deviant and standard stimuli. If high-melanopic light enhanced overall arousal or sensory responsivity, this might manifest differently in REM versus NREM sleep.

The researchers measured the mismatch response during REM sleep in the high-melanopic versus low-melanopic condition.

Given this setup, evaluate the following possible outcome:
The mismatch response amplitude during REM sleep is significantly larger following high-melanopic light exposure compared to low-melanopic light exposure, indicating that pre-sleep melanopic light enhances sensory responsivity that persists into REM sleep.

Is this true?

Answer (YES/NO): NO